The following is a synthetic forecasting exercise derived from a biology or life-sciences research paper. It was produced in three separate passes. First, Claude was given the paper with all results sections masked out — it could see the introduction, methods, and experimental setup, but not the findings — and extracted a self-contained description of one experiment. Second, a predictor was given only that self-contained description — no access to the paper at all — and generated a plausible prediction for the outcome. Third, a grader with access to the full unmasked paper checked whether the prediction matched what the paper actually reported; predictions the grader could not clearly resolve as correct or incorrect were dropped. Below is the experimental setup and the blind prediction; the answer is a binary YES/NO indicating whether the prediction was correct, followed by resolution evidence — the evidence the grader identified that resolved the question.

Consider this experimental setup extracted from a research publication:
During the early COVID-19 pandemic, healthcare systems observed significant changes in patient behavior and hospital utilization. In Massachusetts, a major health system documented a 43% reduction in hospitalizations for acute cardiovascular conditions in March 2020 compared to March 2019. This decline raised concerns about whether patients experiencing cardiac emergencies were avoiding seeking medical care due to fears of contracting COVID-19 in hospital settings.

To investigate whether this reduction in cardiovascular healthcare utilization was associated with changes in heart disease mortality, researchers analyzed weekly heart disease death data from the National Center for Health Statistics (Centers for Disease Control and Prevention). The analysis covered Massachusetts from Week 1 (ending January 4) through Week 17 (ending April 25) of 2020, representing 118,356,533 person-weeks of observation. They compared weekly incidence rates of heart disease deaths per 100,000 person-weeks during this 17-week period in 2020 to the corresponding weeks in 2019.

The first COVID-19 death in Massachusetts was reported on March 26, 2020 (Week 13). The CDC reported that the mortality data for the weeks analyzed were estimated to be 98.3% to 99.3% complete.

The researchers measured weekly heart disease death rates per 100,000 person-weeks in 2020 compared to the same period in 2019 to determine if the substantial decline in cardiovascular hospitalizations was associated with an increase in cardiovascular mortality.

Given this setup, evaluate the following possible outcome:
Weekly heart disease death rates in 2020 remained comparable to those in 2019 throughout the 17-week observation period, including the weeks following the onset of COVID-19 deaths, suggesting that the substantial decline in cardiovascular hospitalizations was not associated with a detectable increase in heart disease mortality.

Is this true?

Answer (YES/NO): YES